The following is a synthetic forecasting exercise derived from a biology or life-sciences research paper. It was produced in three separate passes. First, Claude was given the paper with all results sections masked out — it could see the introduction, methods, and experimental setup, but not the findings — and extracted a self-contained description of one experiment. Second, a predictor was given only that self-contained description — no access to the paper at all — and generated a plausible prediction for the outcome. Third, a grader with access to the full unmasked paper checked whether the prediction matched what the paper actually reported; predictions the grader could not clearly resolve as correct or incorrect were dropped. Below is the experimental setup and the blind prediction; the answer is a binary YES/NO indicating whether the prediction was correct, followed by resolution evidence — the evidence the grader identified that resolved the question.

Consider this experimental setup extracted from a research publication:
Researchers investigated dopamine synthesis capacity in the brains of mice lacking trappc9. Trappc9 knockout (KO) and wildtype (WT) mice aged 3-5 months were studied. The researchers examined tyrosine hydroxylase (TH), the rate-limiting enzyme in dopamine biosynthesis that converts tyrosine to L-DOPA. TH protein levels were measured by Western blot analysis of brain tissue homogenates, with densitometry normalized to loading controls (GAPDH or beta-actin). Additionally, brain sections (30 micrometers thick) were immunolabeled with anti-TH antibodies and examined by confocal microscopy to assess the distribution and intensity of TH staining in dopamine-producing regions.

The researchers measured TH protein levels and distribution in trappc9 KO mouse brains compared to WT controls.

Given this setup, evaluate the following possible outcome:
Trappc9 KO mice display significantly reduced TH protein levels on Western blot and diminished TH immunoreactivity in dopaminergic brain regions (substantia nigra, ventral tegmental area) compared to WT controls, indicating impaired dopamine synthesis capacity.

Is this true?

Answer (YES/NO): NO